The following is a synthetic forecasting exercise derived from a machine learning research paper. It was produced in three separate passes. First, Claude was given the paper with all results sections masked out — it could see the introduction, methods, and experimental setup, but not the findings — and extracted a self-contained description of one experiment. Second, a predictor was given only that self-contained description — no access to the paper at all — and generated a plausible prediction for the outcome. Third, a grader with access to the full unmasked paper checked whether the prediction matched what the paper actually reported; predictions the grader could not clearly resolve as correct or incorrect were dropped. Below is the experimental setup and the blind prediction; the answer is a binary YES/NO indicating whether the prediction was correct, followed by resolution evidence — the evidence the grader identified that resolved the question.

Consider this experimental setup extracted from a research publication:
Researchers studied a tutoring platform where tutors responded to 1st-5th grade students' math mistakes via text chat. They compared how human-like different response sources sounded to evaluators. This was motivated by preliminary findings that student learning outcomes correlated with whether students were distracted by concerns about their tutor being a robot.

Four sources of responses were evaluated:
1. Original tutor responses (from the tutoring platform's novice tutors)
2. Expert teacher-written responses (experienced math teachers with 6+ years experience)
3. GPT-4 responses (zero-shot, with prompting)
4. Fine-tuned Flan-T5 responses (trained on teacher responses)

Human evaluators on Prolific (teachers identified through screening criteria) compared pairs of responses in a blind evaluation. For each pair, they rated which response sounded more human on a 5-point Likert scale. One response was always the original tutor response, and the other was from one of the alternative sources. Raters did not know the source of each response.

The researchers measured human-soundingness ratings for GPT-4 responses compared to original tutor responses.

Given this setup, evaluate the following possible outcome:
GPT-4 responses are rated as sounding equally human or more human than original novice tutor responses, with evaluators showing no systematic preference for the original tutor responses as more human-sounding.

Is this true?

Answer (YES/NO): YES